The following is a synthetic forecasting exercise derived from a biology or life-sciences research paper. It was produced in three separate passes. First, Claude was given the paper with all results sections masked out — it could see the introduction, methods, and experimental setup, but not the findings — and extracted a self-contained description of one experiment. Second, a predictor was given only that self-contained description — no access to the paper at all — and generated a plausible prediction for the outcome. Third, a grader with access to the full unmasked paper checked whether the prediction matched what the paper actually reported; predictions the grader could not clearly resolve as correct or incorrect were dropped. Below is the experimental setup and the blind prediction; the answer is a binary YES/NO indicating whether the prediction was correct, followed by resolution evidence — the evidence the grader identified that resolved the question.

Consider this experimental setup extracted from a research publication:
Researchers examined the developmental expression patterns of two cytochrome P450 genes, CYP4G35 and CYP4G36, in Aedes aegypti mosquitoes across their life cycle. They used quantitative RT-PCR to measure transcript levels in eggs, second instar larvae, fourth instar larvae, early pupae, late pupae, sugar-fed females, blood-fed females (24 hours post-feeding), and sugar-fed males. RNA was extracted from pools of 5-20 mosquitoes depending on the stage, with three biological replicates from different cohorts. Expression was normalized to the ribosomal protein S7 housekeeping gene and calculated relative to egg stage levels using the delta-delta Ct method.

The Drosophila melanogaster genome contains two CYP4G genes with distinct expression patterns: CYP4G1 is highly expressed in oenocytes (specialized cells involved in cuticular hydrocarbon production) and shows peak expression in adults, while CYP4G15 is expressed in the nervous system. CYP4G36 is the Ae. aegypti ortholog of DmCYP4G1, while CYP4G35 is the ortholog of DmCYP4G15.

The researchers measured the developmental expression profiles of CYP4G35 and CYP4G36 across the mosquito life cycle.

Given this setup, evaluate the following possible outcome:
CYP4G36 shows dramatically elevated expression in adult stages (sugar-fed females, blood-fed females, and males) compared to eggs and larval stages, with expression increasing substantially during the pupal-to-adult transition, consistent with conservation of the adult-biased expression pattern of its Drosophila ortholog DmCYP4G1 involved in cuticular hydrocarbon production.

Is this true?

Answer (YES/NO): NO